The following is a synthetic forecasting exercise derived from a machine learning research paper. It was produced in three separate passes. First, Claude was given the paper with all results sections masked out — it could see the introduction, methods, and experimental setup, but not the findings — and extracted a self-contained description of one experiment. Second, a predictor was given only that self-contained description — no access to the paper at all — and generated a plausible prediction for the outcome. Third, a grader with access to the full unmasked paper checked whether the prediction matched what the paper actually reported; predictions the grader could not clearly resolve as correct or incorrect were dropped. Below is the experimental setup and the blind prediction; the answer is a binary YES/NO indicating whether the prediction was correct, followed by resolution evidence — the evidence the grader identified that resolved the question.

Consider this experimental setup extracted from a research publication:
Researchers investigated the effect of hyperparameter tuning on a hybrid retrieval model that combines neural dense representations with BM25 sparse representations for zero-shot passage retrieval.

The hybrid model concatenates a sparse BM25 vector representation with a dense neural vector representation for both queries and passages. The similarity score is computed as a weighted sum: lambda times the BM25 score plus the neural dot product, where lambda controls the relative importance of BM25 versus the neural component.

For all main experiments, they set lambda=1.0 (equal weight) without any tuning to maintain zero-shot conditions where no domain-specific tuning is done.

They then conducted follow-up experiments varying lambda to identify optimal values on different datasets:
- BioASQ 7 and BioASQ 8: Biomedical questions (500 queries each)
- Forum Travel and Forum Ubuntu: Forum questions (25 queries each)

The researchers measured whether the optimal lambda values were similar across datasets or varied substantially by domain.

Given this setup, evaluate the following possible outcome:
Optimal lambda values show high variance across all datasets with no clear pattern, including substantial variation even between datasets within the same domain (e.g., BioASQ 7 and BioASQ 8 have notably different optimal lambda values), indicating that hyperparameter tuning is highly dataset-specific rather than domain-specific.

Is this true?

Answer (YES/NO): YES